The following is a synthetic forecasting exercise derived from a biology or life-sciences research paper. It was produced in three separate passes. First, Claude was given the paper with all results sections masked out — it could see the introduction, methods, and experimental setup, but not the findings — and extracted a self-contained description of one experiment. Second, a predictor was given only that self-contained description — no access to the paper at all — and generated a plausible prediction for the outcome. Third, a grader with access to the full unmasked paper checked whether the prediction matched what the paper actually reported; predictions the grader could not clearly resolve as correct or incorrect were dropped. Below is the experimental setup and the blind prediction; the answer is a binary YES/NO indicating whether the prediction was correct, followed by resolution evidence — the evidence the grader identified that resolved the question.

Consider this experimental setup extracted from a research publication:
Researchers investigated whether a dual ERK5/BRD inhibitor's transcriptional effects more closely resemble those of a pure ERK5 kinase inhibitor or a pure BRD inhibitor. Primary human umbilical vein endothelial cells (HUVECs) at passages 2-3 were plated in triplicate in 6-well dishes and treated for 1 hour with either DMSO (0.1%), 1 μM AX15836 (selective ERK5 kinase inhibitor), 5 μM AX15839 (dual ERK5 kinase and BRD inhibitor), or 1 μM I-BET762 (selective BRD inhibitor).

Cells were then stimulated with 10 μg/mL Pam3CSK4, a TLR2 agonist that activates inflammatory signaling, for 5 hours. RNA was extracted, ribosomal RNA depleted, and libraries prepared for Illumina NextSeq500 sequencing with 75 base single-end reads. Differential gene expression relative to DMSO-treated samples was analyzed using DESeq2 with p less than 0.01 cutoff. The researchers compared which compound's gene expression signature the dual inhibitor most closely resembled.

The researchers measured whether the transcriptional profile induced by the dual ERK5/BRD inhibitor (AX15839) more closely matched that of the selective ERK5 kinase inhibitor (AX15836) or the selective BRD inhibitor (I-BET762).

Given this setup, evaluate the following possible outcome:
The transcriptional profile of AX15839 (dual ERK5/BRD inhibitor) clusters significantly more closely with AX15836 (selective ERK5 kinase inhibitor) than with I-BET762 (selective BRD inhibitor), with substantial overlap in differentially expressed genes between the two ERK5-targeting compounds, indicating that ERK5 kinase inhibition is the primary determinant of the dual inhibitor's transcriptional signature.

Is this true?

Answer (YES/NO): NO